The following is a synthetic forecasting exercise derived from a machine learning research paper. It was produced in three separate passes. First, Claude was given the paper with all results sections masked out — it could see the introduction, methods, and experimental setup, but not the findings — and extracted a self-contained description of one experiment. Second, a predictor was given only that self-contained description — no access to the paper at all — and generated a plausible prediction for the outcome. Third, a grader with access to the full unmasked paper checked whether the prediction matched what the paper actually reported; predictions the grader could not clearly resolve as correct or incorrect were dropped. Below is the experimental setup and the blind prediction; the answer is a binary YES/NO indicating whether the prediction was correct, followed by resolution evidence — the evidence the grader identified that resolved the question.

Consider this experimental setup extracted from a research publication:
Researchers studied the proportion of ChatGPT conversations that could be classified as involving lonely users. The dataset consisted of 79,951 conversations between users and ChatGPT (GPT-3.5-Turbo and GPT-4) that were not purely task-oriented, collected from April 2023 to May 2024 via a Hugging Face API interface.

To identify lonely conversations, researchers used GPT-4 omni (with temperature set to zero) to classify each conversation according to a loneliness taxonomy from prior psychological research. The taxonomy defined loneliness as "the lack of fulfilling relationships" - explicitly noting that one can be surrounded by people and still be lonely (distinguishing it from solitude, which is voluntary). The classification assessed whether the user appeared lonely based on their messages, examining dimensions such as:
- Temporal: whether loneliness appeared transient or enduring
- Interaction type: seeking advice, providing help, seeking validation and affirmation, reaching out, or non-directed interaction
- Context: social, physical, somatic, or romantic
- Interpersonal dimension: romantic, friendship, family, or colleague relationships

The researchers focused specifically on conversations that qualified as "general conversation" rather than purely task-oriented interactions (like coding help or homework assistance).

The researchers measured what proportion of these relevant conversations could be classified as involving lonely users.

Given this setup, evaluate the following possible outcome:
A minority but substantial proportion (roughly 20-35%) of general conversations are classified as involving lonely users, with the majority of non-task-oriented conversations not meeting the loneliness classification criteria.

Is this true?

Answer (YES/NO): NO